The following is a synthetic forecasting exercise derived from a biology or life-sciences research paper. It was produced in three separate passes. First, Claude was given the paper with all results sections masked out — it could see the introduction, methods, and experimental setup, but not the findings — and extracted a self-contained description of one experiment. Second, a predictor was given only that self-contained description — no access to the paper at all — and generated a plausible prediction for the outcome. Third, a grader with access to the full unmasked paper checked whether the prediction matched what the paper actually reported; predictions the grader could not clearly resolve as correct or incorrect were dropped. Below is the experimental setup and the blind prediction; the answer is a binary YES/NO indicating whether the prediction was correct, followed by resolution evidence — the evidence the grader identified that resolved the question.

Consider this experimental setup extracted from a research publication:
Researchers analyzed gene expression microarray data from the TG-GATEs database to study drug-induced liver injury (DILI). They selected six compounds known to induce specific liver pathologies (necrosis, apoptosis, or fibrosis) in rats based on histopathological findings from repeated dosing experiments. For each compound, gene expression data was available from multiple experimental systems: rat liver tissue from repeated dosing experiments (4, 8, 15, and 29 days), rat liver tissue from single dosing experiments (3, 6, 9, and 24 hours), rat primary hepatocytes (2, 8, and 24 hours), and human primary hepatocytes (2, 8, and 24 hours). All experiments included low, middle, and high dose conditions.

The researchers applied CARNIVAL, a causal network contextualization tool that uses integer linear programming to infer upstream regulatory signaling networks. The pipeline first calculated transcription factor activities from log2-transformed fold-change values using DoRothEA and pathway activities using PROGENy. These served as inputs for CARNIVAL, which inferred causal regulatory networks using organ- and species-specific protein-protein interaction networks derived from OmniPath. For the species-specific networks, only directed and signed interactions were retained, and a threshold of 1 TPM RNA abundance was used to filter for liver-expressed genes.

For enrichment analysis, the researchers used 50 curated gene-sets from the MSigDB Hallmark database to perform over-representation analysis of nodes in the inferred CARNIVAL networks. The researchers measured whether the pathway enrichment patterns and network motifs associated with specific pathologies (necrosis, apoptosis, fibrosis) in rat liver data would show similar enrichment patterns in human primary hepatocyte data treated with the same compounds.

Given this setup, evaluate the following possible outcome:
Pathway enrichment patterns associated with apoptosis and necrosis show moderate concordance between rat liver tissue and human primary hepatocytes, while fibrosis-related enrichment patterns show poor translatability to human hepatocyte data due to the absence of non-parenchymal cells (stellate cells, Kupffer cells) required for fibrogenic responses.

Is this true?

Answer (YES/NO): NO